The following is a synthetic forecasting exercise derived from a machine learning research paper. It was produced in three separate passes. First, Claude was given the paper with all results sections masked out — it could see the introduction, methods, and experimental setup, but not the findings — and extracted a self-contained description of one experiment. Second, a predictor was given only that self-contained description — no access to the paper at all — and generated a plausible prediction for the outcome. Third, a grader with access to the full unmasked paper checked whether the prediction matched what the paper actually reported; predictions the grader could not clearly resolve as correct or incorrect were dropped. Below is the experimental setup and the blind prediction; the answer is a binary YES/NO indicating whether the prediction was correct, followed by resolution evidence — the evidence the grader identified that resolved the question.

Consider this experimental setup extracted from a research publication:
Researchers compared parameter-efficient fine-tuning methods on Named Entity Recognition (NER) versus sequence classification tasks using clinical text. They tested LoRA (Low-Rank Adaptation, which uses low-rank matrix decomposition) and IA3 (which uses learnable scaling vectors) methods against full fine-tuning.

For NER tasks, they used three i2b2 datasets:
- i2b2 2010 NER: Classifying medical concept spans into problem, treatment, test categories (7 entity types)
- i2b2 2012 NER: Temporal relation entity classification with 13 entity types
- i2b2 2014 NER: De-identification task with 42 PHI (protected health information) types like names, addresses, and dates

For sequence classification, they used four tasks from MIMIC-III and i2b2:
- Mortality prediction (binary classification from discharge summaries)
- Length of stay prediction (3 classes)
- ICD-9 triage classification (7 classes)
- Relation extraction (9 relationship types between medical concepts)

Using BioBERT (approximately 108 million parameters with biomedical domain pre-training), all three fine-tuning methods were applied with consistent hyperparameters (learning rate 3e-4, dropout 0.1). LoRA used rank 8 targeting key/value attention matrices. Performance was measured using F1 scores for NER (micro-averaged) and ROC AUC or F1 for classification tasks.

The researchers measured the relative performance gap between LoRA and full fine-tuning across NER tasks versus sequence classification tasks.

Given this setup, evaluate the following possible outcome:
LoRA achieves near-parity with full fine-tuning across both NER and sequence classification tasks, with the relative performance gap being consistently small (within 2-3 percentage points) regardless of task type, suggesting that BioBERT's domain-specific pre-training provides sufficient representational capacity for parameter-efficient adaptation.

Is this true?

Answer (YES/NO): NO